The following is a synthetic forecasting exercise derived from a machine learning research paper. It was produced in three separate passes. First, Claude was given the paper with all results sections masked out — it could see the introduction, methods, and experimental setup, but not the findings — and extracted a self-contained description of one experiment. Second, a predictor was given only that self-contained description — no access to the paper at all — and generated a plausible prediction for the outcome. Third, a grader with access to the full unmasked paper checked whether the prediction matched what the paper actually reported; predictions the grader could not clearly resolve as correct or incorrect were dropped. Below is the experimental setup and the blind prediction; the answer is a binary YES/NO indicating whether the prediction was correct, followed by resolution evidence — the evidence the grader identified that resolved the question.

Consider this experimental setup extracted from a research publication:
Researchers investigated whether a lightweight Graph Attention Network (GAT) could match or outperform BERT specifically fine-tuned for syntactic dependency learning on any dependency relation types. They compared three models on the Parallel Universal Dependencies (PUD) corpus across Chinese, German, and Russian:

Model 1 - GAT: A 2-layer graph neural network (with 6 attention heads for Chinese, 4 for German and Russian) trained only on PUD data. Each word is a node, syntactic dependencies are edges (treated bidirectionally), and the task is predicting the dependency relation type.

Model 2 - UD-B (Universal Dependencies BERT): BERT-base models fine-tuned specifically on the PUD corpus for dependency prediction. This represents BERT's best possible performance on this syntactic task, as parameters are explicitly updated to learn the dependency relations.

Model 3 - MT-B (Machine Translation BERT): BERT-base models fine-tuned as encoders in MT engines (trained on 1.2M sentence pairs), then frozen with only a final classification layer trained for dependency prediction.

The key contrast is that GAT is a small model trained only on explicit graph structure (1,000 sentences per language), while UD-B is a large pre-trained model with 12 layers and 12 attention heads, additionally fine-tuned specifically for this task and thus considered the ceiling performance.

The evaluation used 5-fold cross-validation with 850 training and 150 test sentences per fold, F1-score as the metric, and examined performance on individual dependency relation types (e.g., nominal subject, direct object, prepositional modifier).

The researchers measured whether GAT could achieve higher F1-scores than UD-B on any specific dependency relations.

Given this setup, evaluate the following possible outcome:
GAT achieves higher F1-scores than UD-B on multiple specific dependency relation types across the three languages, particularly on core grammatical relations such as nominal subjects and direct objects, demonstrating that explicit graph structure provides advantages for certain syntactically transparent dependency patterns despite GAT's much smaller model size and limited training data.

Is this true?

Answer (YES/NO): NO